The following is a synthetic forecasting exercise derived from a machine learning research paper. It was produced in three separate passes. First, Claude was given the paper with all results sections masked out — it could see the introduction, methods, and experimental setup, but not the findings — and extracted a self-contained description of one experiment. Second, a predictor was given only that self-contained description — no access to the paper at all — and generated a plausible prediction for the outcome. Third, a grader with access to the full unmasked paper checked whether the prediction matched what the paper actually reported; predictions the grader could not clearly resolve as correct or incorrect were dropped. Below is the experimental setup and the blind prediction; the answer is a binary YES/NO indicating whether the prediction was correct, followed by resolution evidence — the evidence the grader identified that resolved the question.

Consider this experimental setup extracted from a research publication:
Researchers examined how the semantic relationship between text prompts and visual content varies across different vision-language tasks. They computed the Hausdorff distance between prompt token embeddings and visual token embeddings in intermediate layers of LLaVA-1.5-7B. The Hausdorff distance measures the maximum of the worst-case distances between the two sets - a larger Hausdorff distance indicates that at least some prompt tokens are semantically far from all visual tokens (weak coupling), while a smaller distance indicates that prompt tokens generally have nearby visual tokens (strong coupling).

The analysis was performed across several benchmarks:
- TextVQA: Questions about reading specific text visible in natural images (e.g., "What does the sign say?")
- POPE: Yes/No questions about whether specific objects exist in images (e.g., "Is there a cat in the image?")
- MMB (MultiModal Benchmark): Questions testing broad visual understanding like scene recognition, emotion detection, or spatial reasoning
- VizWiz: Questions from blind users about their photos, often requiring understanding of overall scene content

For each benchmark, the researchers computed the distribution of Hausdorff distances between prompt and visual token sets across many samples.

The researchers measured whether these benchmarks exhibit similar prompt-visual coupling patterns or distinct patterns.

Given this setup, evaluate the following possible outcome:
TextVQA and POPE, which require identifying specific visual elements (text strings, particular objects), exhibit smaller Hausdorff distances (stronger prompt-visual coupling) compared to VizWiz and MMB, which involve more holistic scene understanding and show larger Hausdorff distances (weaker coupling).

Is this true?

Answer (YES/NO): NO